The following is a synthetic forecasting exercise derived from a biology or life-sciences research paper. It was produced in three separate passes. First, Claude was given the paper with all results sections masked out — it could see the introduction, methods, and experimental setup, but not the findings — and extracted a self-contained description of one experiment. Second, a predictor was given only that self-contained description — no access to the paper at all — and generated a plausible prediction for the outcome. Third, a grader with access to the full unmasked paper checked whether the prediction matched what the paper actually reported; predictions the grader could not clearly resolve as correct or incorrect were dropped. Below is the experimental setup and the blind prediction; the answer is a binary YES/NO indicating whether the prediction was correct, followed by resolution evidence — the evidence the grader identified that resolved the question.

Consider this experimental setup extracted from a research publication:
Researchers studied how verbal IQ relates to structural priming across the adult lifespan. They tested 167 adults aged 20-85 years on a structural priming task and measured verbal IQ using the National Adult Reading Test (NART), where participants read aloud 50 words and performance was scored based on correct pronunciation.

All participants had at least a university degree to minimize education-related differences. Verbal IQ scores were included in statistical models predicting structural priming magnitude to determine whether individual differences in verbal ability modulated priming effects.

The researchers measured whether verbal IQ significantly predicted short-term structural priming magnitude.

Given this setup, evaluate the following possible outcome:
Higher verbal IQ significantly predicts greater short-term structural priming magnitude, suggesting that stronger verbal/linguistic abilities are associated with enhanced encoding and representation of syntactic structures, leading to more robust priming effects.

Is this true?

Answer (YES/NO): NO